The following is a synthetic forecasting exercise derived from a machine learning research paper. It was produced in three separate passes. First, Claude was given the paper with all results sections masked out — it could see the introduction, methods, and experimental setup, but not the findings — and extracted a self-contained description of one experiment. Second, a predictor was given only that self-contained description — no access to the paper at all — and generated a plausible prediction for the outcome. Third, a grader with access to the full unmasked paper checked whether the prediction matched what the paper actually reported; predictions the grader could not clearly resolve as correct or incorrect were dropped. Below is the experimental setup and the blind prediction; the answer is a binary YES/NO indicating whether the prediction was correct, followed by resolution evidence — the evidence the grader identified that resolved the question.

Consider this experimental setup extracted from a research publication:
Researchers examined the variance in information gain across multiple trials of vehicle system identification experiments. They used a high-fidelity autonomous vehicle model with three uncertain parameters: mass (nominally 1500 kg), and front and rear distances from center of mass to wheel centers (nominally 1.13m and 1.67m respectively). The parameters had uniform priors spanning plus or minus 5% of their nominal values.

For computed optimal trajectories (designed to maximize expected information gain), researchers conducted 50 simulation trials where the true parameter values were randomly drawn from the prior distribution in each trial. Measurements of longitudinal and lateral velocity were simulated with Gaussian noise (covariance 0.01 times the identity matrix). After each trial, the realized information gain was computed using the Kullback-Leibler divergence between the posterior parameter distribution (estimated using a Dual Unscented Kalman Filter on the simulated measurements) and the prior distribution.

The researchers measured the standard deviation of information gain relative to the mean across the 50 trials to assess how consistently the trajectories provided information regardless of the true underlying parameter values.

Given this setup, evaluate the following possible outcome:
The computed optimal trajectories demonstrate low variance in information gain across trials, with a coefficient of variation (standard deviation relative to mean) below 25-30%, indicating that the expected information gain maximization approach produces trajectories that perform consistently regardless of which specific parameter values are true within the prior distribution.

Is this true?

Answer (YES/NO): NO